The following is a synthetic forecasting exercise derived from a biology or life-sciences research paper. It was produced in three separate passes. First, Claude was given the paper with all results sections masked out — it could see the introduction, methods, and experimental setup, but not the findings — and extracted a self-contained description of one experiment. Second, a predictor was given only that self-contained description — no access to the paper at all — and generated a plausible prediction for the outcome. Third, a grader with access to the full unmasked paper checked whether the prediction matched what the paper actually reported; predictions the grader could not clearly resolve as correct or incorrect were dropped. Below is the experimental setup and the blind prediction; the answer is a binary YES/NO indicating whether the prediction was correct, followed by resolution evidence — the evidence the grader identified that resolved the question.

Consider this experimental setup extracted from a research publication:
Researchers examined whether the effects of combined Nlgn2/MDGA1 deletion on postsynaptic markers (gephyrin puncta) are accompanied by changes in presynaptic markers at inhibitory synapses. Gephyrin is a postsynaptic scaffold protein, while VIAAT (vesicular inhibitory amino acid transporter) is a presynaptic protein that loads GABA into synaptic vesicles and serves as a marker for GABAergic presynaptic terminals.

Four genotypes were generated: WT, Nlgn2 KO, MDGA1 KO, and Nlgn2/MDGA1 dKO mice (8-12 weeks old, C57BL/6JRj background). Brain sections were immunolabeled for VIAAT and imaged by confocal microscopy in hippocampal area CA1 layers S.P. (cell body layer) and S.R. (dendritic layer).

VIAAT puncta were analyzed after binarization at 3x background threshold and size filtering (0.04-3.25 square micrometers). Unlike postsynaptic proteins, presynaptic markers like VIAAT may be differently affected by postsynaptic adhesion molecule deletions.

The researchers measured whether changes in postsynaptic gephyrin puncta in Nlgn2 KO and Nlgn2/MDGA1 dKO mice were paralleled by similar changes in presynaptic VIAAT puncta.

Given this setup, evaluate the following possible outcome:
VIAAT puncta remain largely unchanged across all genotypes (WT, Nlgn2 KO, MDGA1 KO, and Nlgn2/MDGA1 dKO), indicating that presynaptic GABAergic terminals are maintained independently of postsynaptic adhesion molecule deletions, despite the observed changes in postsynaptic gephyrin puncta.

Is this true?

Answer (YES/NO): NO